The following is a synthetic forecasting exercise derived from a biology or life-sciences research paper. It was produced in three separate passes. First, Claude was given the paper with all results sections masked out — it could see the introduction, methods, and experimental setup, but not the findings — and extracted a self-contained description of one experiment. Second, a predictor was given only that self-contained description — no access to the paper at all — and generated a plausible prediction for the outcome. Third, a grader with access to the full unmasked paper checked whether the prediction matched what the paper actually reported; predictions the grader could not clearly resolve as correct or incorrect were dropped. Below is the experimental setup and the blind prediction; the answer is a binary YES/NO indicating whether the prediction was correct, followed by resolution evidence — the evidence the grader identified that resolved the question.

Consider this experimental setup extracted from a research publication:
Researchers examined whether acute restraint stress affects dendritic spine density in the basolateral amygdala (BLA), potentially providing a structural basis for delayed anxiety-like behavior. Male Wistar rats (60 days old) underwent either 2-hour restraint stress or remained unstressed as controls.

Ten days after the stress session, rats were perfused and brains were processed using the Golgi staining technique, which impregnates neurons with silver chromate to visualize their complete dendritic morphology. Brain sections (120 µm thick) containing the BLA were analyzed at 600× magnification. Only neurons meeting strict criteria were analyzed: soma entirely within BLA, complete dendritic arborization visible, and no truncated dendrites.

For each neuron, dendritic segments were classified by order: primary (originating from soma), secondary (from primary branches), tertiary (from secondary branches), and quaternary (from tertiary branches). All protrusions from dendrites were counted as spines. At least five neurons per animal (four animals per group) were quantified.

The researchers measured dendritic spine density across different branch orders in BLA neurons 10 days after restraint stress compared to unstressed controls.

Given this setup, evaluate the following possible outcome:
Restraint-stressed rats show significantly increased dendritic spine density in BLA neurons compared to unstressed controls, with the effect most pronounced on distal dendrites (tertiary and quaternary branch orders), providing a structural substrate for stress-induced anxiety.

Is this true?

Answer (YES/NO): YES